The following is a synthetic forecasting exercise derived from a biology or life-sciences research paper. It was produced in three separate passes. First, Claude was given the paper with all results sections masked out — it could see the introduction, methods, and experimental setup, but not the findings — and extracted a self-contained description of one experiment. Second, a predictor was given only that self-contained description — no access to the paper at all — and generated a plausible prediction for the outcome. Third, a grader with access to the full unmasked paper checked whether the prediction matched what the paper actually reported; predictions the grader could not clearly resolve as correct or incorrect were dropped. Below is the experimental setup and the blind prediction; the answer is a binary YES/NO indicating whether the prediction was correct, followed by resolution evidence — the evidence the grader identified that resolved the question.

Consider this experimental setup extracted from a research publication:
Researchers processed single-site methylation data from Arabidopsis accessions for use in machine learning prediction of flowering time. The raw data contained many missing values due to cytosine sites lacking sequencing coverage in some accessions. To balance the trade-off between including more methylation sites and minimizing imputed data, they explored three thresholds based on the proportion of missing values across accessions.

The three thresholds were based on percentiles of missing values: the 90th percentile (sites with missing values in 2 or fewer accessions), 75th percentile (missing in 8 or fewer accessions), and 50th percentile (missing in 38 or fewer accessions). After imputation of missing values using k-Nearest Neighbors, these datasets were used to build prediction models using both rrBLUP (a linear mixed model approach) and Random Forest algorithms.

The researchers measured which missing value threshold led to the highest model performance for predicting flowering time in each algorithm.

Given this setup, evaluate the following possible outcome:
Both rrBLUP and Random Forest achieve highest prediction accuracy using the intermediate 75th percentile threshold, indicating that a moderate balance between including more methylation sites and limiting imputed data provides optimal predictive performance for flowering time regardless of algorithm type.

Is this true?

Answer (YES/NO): NO